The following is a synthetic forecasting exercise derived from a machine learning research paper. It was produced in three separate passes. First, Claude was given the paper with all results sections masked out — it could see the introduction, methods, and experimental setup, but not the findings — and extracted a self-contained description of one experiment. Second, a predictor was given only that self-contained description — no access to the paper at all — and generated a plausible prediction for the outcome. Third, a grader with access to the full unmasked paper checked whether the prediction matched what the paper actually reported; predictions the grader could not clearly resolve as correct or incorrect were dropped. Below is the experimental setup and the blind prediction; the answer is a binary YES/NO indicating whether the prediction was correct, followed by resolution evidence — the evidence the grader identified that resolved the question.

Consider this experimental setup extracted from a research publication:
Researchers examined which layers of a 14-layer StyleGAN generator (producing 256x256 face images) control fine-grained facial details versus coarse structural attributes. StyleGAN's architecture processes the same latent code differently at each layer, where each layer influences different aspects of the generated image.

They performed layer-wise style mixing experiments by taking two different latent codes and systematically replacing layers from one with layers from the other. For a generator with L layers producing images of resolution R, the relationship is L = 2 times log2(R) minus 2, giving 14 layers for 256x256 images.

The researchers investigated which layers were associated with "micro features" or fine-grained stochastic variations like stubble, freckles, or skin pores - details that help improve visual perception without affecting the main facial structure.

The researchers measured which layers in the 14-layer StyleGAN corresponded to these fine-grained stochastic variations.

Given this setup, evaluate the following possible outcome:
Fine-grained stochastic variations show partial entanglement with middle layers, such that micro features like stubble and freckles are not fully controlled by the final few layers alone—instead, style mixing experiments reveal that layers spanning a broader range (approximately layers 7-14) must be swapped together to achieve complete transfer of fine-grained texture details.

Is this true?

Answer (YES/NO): NO